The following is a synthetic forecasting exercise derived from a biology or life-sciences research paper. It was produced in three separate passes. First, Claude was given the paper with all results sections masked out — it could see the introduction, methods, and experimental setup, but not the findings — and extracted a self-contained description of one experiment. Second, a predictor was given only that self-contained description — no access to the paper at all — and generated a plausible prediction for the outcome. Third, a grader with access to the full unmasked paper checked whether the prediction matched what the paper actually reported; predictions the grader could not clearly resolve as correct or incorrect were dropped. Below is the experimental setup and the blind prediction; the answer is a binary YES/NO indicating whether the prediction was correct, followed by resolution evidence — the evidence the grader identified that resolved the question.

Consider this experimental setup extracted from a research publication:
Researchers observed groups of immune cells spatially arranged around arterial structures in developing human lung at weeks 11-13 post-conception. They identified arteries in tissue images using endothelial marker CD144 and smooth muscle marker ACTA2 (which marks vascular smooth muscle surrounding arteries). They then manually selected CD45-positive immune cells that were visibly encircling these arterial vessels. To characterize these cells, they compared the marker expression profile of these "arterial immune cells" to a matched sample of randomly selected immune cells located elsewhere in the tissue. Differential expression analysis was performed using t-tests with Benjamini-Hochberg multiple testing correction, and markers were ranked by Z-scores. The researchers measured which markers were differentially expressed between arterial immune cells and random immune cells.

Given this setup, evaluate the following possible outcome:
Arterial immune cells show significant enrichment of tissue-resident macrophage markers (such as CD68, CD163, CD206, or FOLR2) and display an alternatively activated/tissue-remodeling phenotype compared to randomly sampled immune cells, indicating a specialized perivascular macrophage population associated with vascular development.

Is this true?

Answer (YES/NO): NO